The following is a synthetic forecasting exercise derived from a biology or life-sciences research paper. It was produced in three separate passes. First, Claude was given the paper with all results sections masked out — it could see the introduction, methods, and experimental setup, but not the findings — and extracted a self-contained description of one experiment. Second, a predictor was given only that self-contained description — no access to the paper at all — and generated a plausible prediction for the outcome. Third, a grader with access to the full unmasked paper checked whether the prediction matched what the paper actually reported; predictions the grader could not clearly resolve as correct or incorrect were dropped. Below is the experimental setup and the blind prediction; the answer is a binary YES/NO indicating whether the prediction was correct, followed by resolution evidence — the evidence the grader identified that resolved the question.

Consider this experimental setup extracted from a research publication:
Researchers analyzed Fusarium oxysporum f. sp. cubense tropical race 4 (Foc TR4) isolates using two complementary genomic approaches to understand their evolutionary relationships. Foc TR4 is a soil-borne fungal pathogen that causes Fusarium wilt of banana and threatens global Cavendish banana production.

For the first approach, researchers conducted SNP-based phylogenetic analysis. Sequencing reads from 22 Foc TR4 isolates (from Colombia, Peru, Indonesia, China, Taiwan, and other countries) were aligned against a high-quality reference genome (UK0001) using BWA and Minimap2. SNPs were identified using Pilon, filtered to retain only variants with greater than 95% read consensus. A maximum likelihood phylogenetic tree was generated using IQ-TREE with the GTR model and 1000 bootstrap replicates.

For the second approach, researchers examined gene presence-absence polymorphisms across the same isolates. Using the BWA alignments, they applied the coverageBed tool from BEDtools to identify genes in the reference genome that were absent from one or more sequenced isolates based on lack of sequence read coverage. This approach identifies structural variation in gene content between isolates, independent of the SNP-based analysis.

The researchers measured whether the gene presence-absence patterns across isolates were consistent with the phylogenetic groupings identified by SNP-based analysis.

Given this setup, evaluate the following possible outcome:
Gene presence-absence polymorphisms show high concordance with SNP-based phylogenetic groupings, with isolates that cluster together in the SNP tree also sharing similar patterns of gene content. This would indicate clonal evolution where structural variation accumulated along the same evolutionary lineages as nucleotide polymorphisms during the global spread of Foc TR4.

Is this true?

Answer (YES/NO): YES